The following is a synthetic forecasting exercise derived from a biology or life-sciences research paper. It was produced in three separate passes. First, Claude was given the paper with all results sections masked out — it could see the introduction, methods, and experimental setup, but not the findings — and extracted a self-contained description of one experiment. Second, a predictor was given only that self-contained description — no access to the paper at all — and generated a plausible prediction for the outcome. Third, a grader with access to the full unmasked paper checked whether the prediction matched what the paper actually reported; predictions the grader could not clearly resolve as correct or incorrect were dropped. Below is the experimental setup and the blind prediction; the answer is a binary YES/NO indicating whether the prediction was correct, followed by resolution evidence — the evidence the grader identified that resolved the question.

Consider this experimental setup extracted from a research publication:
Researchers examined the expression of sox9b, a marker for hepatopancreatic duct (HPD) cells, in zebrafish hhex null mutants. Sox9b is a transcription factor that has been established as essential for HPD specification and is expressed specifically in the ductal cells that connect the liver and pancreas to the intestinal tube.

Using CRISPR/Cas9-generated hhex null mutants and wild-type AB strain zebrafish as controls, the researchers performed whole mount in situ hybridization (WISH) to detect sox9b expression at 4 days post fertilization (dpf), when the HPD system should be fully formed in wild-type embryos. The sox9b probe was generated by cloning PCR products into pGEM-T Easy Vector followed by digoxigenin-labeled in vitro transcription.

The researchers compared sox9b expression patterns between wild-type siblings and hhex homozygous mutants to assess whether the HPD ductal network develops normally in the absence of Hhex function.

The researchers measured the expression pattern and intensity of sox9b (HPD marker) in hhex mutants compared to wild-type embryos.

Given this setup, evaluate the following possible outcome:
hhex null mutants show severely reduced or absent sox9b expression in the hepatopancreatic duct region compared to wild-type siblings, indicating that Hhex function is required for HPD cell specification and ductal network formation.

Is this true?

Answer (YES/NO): YES